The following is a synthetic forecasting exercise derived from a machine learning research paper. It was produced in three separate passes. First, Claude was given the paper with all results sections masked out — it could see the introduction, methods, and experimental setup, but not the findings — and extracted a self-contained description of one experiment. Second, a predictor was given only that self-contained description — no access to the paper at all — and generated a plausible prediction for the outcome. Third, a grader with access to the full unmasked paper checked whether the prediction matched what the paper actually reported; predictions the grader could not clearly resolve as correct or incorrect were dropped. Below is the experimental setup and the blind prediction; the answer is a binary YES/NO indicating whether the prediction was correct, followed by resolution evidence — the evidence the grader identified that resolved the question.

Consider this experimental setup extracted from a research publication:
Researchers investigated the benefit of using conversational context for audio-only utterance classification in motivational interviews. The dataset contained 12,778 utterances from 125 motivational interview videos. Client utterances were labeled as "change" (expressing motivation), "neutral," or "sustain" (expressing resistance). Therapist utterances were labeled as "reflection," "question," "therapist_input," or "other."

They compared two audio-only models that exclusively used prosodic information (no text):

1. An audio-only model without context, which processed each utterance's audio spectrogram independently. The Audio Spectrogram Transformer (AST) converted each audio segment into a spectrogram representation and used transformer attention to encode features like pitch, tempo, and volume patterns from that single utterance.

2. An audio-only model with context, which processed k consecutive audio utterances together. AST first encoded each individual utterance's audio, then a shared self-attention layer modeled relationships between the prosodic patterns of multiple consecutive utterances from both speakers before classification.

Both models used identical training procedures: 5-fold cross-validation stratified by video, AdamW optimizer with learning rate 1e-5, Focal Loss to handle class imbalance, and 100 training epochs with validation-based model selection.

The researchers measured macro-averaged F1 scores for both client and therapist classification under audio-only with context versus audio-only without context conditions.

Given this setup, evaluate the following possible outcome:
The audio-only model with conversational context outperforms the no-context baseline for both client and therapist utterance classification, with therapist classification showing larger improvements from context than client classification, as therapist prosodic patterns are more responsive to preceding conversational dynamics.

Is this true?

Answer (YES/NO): YES